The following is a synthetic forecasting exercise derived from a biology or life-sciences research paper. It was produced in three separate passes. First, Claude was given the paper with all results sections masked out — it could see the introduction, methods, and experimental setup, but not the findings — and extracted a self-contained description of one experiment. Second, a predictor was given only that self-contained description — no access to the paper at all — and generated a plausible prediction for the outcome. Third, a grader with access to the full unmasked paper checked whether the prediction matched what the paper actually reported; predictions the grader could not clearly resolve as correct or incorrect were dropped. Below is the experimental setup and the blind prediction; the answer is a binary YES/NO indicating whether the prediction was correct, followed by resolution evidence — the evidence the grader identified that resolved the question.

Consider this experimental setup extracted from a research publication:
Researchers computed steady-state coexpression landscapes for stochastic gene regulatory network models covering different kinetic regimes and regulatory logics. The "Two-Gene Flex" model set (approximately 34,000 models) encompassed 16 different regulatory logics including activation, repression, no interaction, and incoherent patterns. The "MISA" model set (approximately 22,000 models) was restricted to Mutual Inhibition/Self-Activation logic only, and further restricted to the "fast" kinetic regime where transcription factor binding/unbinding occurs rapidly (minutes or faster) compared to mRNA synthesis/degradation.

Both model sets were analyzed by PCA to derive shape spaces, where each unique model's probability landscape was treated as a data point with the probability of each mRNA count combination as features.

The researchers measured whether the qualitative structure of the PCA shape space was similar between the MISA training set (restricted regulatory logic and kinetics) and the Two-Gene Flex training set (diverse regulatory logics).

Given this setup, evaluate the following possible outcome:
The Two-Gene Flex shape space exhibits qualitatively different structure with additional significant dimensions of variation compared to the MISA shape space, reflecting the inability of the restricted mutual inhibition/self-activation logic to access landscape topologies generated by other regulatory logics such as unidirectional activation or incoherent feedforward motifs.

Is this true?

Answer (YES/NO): NO